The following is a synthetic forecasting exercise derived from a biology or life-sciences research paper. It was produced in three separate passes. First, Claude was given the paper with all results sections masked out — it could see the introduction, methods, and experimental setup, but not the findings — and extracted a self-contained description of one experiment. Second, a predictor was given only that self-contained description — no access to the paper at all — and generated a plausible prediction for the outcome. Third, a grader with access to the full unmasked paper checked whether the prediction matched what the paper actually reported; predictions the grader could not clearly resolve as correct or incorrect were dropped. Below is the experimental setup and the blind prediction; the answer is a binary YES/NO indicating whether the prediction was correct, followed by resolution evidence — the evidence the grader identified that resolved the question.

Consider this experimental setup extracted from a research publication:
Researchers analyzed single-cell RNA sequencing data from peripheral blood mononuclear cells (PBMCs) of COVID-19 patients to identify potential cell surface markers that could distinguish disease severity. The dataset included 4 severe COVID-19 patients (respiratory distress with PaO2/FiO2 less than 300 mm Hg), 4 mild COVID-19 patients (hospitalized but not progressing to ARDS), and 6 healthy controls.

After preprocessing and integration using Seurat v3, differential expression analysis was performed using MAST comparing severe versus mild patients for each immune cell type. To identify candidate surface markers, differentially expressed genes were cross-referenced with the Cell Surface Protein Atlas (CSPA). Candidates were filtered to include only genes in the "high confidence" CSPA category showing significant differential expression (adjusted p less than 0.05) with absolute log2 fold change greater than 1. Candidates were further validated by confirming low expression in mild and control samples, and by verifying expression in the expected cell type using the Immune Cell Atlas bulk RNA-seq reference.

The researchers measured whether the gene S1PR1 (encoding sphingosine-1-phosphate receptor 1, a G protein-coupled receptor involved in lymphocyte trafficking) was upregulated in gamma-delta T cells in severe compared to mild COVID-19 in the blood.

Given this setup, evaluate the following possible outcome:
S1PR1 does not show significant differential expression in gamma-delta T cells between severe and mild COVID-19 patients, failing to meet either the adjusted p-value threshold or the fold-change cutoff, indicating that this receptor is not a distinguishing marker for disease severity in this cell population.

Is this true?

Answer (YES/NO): NO